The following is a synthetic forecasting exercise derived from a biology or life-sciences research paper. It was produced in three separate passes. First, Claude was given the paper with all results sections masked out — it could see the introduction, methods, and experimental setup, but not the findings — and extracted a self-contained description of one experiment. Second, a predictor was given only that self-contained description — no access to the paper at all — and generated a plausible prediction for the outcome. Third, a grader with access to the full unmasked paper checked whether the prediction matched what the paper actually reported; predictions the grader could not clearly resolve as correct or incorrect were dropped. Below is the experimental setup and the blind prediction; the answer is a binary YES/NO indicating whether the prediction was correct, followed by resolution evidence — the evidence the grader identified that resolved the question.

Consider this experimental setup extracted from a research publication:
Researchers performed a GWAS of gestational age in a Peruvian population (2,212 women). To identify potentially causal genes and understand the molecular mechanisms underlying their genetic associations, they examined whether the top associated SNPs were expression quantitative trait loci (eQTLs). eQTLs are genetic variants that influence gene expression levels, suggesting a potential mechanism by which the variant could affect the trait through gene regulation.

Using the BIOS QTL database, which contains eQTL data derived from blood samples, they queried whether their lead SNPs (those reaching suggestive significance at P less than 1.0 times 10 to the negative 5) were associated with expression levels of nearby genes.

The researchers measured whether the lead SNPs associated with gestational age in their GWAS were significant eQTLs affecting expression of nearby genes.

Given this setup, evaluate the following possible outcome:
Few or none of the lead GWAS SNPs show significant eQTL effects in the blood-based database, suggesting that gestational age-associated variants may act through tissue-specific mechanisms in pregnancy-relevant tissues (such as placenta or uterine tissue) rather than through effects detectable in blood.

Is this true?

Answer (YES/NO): NO